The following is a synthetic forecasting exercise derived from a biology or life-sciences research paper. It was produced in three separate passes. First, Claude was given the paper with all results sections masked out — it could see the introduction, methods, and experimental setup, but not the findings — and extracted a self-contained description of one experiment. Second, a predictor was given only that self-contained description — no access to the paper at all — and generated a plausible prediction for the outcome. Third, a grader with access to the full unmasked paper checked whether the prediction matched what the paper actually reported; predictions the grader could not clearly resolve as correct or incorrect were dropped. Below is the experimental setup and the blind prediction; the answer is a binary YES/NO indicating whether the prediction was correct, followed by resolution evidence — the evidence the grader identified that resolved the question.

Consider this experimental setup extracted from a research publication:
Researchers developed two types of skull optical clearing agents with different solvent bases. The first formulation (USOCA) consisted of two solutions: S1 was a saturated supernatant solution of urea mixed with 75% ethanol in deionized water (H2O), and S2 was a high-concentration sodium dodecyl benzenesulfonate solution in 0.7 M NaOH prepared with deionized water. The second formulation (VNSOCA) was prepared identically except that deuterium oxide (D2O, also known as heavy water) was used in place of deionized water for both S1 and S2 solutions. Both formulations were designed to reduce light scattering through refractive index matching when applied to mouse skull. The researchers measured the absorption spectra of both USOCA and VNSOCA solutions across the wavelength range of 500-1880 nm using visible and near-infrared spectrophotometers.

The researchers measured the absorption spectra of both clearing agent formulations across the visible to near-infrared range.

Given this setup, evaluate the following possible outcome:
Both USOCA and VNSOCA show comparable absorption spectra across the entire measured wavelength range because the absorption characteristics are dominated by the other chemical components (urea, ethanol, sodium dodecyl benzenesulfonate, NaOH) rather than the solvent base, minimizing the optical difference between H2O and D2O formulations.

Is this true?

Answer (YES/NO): NO